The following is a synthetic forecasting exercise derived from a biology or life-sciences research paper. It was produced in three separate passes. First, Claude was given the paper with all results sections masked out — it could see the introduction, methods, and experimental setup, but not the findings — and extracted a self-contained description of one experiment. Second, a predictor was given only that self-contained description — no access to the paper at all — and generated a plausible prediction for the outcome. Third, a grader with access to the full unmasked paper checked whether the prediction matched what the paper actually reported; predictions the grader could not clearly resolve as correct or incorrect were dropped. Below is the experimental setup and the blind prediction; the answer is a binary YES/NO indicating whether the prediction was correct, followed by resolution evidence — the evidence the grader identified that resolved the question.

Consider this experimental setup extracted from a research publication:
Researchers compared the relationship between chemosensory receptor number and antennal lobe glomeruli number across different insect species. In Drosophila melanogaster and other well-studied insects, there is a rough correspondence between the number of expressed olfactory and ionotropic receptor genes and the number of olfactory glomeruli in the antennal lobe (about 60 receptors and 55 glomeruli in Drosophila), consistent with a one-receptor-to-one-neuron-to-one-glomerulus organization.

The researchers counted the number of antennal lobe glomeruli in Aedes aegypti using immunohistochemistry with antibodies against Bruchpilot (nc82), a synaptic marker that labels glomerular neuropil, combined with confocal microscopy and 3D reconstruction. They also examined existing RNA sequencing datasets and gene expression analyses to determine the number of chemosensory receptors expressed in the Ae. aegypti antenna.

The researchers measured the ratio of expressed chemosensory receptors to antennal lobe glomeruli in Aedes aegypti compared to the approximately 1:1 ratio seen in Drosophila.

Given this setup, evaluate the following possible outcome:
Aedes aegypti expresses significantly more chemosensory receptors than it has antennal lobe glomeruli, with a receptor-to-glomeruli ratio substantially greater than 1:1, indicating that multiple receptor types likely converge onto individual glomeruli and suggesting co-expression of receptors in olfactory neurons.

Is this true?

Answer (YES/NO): YES